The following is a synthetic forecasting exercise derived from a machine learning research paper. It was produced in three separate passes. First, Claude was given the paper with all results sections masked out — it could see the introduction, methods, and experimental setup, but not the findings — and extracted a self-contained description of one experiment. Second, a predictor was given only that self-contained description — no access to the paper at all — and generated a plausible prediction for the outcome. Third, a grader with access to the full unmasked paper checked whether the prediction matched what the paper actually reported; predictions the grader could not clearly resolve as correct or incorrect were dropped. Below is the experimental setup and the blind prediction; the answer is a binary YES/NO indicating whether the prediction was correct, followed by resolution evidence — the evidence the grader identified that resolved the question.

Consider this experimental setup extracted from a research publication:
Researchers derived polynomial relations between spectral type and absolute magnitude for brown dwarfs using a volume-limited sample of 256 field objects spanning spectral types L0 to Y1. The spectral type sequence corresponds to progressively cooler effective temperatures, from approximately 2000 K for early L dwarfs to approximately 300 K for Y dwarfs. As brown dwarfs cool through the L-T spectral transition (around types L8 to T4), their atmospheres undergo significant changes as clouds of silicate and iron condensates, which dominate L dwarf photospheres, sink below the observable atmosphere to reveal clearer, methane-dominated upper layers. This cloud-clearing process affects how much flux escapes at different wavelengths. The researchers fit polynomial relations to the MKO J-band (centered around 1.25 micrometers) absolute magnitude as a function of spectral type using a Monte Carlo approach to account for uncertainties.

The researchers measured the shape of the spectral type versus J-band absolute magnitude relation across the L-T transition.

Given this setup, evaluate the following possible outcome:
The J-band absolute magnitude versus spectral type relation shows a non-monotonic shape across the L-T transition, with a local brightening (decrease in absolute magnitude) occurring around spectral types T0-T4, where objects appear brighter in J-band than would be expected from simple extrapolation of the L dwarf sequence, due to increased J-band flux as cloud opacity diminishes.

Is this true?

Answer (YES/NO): YES